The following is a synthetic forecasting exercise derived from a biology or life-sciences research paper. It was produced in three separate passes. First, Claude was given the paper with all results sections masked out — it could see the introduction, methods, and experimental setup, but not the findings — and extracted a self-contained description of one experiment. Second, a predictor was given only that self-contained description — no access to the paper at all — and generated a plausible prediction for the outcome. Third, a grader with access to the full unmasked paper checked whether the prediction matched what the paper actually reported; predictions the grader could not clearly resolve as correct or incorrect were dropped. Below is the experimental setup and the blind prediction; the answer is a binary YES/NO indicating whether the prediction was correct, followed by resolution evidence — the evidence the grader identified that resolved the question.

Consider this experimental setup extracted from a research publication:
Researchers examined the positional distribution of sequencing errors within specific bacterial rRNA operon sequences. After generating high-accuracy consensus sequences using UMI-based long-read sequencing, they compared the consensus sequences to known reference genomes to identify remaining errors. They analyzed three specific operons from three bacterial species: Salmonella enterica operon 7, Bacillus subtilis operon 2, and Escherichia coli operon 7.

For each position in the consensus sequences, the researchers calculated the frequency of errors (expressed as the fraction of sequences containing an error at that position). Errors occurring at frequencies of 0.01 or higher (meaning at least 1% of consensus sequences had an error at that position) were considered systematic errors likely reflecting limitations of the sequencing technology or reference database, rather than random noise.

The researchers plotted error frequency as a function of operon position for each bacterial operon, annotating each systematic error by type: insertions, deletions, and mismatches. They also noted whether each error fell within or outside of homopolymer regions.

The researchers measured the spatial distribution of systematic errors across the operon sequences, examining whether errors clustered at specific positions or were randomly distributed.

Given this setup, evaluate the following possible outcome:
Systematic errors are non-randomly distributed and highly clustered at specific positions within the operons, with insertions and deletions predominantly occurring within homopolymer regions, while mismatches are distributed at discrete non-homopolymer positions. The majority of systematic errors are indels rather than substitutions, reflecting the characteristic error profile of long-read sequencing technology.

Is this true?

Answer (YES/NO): NO